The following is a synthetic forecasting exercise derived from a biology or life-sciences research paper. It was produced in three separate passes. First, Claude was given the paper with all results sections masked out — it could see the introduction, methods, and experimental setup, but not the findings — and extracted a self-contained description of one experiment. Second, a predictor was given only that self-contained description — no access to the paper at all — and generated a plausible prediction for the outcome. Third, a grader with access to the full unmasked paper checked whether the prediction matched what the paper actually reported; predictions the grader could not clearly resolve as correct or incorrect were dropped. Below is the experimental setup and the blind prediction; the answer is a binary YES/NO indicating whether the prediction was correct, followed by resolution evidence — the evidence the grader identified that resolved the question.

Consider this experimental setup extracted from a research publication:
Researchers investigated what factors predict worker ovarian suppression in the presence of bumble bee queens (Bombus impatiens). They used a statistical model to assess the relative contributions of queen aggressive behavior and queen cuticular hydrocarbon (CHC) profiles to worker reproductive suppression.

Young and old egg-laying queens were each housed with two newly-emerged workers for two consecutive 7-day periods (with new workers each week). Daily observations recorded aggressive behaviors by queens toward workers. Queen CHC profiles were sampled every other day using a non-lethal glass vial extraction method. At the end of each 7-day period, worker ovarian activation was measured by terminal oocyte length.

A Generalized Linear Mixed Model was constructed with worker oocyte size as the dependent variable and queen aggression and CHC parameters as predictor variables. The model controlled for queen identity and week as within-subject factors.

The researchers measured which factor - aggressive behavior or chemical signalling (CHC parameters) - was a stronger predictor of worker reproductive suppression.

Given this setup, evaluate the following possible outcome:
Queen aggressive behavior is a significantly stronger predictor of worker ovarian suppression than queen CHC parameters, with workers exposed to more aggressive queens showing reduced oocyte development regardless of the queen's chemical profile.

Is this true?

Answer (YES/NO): NO